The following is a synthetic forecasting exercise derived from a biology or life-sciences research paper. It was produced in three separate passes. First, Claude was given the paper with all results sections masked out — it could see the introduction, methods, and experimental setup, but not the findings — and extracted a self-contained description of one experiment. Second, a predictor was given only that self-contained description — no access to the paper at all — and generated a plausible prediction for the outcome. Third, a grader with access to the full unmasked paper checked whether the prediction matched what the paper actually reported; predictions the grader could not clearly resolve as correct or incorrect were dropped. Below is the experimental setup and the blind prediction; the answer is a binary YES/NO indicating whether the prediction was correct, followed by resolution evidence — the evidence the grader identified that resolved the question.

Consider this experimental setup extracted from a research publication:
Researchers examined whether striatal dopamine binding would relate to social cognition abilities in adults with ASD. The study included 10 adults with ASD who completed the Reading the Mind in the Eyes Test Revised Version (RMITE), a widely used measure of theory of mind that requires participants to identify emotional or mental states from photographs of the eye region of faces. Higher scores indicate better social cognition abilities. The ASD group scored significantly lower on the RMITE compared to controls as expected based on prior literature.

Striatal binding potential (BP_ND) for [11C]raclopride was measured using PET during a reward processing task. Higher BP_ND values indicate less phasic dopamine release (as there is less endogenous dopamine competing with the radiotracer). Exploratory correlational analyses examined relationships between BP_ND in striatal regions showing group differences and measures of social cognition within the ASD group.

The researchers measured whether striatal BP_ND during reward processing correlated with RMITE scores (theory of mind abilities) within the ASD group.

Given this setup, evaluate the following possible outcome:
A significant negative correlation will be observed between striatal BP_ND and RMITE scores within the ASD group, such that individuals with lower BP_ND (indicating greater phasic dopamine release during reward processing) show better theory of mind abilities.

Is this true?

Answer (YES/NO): YES